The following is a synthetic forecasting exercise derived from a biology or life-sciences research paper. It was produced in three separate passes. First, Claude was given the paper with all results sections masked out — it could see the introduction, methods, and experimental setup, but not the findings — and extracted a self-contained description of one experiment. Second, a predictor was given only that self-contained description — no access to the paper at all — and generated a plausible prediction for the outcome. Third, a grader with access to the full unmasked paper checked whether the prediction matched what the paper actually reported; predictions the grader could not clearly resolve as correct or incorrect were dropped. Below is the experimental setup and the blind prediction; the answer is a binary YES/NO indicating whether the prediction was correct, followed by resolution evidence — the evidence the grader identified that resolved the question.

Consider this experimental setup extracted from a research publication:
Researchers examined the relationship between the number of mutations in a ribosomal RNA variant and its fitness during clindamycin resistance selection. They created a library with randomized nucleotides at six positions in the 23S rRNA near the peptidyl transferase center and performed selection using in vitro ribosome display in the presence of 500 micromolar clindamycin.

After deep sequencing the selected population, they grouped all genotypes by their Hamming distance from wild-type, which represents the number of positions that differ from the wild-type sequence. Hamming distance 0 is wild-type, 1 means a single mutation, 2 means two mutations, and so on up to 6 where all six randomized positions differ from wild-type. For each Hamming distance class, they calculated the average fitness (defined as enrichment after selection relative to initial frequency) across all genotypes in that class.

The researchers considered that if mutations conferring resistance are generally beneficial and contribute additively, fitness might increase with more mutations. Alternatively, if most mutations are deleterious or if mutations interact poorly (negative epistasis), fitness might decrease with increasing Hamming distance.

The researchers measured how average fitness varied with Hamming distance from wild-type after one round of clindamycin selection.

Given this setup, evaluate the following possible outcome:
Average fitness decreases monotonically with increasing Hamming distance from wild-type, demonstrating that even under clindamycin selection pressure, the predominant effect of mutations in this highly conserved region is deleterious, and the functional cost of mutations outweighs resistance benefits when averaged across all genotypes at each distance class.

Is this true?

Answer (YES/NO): NO